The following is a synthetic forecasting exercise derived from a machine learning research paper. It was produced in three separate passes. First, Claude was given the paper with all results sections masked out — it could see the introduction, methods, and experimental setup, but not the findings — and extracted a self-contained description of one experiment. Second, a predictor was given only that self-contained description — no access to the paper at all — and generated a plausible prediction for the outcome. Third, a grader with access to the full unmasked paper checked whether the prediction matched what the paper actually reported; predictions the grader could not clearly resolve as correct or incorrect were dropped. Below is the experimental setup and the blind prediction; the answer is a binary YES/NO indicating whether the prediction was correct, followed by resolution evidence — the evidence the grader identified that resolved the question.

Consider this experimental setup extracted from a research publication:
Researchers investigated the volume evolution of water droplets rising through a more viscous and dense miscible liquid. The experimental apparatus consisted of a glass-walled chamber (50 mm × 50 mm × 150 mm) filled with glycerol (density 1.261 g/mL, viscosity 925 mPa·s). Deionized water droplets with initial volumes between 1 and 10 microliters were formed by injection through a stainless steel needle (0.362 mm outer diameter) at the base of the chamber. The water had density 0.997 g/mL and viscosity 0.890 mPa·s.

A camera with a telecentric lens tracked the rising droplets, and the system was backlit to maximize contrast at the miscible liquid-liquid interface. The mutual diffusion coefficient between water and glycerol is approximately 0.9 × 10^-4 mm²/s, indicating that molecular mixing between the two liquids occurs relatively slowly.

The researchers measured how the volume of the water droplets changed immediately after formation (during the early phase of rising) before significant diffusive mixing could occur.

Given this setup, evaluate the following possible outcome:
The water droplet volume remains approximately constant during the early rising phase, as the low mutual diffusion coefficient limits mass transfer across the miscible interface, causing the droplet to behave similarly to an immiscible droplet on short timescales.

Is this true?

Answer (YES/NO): YES